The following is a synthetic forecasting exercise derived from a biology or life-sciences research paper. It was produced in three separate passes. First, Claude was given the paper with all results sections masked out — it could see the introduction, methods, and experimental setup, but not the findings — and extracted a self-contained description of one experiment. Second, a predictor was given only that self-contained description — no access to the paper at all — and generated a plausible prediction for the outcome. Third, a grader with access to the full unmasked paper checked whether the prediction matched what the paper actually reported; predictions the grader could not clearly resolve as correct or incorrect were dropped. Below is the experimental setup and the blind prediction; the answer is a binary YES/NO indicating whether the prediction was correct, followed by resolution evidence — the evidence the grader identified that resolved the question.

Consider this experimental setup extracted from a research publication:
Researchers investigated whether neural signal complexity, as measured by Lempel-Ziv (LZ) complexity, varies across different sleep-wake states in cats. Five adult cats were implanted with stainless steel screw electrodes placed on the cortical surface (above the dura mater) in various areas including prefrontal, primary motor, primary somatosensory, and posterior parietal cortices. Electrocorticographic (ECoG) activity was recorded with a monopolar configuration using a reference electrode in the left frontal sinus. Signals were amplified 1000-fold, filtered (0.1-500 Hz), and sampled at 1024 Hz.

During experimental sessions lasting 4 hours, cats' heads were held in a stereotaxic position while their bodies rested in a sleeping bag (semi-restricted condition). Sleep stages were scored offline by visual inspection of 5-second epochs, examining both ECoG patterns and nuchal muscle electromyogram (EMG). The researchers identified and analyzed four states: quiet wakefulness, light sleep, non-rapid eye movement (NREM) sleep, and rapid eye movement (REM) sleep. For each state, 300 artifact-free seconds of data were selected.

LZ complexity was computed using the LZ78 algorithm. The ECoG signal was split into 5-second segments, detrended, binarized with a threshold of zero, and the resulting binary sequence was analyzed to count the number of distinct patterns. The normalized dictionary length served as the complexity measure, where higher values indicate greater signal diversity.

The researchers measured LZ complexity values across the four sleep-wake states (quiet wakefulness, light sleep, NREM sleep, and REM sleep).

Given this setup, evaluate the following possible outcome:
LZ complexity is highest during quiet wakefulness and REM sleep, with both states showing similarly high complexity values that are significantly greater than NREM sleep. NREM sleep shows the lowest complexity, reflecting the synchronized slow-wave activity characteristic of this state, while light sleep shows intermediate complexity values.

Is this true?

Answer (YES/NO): YES